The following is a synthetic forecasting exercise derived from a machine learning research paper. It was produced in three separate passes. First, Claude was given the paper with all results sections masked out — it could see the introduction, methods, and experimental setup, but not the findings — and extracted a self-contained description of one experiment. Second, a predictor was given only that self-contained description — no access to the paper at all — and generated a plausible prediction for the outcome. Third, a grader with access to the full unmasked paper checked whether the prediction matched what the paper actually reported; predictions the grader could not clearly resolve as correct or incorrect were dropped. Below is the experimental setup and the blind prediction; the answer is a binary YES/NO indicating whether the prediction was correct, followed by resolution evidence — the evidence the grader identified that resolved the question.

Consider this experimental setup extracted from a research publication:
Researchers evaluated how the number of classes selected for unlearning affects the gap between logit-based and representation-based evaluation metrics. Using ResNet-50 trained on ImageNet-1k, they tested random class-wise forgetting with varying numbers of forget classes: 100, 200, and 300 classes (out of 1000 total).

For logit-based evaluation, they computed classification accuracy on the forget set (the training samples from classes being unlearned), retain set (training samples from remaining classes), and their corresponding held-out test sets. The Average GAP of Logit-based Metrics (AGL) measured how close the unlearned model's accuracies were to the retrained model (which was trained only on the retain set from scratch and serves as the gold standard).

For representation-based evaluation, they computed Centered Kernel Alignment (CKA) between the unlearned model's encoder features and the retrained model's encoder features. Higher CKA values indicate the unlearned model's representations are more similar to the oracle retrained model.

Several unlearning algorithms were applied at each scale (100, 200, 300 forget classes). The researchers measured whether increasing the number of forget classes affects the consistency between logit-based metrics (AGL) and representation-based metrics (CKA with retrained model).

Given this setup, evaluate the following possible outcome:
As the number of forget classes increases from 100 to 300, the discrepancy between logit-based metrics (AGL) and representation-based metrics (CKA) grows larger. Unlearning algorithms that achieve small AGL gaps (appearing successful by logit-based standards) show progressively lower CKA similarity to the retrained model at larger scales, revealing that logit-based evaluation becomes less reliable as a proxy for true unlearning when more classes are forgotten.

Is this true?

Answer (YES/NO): YES